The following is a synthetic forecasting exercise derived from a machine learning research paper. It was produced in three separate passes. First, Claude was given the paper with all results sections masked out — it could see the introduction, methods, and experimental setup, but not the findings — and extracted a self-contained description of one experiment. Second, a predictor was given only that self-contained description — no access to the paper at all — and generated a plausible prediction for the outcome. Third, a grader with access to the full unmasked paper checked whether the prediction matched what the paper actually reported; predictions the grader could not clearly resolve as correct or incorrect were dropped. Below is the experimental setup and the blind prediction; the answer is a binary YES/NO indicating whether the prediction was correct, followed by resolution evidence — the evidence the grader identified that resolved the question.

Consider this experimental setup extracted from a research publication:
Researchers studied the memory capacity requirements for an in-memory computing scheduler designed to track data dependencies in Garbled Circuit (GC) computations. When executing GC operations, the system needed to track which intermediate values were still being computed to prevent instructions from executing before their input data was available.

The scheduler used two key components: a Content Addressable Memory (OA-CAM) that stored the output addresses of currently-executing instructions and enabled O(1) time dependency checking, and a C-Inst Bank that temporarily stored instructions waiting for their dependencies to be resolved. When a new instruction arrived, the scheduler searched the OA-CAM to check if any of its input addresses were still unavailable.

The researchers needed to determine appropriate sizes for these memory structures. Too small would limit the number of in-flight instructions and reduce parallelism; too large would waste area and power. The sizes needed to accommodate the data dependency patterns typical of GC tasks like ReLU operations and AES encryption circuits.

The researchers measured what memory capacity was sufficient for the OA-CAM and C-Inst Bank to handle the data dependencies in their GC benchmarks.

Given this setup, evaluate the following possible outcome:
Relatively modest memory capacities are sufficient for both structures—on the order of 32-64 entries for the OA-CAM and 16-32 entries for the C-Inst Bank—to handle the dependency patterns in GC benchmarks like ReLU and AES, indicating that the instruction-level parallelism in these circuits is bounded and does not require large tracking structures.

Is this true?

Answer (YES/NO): NO